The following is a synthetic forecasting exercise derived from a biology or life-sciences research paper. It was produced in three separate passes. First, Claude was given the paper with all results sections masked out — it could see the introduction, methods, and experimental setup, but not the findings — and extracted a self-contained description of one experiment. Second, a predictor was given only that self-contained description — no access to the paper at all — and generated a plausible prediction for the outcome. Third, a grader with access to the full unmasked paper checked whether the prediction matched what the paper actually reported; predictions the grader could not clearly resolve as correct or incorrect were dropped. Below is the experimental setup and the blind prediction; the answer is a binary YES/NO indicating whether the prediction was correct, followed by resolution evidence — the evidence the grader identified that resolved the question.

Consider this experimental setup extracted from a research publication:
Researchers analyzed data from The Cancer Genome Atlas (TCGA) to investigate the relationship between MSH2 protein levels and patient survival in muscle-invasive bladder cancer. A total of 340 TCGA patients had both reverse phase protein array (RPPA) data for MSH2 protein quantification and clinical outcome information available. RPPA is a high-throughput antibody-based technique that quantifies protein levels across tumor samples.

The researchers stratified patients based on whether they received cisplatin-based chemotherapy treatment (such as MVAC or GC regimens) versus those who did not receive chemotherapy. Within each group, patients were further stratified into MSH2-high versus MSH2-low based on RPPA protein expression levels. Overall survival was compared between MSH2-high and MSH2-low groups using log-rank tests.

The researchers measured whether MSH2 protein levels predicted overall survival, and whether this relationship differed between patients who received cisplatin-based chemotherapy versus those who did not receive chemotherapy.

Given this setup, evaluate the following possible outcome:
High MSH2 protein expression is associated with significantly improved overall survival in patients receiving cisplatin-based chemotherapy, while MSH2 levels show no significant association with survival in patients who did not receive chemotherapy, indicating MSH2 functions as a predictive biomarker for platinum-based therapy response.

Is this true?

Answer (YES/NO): YES